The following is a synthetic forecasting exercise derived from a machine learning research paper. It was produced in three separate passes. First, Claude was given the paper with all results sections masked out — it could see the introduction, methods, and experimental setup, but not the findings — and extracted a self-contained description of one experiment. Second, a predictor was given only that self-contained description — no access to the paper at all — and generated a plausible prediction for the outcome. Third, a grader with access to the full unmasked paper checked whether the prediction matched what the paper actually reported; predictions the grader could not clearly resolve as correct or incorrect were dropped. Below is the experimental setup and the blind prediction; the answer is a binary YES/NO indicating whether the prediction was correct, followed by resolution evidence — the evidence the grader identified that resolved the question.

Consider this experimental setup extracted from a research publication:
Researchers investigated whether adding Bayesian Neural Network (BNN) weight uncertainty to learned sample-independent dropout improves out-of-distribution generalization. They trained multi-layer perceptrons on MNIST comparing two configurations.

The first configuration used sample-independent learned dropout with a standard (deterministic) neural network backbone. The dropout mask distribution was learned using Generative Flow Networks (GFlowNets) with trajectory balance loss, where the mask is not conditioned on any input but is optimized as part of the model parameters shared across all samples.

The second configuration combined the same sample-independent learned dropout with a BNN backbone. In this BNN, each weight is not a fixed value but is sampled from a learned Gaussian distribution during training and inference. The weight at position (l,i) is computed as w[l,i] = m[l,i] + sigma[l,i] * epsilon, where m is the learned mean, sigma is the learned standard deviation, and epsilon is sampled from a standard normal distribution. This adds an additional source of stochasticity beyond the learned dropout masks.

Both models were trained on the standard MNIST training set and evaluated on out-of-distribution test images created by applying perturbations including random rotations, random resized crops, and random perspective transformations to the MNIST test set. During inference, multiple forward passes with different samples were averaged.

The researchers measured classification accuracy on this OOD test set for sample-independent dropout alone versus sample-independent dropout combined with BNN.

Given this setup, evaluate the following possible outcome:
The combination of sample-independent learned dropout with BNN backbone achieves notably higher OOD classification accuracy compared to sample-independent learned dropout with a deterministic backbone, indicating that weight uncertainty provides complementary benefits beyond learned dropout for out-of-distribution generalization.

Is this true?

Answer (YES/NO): NO